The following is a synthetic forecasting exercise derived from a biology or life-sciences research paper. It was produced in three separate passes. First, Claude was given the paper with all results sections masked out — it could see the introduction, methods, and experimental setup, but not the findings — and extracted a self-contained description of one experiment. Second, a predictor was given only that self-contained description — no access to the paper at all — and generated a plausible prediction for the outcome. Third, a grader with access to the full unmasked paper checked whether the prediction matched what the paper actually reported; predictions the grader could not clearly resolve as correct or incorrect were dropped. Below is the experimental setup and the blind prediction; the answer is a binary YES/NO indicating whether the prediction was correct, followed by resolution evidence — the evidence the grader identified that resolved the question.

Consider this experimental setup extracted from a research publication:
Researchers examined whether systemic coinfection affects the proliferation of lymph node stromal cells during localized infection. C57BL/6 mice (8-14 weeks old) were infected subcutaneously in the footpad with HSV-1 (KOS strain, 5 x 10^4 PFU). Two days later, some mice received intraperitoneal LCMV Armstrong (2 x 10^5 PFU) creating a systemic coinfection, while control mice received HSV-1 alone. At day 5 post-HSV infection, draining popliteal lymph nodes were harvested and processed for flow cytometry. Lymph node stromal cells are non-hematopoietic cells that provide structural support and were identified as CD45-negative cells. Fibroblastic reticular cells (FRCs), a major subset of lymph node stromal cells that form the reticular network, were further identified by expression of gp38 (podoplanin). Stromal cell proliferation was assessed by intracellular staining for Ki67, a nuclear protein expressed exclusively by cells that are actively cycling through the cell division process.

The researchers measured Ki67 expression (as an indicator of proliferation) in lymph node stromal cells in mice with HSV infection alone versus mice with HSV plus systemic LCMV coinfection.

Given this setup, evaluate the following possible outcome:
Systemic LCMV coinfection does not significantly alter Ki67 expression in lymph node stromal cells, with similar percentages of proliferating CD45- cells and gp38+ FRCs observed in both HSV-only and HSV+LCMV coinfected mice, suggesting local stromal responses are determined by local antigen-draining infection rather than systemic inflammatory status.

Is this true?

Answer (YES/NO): NO